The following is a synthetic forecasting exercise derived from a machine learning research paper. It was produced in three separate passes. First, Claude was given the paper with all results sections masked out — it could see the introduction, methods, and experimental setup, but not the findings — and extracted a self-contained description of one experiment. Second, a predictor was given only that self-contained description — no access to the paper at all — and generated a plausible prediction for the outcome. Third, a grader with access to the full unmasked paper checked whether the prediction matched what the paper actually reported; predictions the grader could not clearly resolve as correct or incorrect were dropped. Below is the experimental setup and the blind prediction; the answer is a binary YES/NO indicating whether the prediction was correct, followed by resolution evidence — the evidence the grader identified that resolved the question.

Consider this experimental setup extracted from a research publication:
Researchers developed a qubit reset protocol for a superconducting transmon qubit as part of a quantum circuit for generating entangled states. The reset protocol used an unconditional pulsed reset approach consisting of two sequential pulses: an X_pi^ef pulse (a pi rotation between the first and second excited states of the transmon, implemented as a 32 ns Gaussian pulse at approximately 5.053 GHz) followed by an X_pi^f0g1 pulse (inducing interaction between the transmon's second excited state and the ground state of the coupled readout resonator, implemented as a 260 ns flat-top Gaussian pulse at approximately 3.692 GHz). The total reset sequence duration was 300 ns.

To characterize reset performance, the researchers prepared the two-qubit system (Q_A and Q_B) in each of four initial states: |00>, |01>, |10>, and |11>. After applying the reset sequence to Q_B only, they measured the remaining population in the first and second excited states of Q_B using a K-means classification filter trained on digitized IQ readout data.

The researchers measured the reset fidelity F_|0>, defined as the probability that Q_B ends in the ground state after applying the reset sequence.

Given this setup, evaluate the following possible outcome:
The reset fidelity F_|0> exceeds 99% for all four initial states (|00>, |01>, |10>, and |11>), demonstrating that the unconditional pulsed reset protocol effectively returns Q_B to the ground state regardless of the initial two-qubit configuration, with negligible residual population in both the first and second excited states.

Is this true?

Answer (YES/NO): NO